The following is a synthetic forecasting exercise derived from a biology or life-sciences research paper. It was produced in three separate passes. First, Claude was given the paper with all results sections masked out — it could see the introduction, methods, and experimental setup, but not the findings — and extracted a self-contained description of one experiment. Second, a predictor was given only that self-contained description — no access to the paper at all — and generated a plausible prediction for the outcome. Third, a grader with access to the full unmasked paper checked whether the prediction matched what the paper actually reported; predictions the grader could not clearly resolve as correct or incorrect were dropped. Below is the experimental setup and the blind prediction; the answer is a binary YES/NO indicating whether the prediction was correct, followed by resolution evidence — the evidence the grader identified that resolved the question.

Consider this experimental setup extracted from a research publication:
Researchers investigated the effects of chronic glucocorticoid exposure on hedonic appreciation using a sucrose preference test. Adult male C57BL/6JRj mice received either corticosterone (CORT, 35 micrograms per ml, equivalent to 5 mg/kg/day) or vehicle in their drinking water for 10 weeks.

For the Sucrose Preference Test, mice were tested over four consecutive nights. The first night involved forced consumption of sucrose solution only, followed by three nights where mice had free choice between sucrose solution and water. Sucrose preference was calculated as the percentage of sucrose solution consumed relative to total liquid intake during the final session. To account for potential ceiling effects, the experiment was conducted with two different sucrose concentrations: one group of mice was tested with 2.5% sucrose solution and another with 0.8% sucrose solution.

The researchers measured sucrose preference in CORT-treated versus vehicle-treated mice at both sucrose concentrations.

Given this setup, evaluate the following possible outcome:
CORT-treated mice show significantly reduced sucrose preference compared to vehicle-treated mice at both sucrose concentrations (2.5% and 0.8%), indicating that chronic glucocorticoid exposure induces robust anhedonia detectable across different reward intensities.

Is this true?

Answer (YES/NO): NO